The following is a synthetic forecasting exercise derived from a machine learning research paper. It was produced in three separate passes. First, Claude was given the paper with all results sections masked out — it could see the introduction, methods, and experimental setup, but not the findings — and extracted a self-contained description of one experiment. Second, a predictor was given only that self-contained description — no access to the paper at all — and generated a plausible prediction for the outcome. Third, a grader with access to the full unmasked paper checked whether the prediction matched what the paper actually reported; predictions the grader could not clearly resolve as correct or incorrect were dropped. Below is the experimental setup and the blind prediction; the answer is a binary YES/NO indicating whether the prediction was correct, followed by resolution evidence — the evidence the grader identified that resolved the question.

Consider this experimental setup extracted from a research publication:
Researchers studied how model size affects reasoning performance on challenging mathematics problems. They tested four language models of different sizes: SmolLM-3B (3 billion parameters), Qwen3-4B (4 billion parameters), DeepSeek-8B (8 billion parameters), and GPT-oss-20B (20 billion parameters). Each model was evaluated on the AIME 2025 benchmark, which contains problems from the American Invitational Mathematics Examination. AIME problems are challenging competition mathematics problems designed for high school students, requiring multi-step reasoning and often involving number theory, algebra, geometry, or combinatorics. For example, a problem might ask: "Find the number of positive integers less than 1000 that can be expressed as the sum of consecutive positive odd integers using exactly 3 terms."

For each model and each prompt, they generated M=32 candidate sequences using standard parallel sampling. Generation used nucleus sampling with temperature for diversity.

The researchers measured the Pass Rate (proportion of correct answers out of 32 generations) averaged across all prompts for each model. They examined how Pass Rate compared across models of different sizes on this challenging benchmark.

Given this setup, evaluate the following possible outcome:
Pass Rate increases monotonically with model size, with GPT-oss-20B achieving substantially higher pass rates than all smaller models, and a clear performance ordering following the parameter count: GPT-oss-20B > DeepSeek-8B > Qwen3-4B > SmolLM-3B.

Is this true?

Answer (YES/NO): NO